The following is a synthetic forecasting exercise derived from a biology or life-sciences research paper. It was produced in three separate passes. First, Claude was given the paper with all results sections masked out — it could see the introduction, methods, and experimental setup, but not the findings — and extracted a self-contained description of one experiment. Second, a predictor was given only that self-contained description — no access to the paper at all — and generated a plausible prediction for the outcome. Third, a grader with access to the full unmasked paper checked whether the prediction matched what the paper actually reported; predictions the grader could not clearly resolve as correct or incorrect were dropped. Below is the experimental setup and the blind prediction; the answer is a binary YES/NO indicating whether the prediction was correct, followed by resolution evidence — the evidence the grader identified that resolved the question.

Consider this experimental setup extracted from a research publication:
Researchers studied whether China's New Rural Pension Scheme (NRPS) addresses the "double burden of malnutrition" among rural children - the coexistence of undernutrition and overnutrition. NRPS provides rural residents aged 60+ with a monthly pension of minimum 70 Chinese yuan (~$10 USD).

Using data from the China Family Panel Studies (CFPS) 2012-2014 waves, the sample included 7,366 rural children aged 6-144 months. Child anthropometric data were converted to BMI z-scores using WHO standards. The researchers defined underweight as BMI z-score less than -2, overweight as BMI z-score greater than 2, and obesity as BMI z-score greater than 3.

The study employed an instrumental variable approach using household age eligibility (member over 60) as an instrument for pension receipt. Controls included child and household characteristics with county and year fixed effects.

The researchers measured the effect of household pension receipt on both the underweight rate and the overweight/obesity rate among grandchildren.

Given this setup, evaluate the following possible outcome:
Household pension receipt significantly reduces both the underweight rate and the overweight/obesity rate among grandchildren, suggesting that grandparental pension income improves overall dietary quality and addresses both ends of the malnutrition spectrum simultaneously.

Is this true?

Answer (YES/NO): NO